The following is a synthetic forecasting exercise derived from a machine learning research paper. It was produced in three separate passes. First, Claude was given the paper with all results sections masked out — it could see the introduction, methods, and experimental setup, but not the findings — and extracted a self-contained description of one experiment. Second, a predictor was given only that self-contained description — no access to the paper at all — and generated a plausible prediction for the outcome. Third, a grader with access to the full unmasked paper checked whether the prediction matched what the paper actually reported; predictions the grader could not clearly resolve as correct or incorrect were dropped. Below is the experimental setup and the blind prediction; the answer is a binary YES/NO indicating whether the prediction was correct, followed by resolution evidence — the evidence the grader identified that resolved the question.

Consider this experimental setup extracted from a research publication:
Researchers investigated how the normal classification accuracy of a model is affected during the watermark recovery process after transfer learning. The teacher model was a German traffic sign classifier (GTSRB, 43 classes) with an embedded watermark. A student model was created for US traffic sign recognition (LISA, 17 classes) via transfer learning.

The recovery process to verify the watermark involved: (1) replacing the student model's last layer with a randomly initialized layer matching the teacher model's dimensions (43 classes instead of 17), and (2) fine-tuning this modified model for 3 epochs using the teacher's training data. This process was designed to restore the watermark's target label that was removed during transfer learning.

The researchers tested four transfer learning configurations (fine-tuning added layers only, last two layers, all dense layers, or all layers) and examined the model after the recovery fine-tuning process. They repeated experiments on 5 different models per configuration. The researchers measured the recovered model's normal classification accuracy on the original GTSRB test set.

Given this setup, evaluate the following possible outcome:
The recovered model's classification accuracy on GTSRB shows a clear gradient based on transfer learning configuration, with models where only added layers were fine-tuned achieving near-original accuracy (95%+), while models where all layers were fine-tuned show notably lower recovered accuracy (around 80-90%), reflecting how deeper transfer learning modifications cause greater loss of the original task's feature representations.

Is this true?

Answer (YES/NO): NO